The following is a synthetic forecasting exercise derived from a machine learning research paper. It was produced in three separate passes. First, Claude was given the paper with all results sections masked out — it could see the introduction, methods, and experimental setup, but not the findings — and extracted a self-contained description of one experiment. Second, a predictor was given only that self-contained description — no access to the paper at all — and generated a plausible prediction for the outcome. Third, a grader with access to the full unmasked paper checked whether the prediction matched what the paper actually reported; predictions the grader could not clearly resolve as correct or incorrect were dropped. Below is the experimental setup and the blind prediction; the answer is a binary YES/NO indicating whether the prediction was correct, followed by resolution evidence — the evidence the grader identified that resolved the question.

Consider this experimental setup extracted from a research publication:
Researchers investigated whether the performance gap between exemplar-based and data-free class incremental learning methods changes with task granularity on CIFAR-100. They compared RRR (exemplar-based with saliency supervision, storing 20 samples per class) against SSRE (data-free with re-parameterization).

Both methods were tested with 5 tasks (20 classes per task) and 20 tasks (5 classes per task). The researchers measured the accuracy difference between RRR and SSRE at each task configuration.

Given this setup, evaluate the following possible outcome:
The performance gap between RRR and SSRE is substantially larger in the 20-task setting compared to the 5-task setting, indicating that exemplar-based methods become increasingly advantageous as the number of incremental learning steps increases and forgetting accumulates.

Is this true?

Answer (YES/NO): NO